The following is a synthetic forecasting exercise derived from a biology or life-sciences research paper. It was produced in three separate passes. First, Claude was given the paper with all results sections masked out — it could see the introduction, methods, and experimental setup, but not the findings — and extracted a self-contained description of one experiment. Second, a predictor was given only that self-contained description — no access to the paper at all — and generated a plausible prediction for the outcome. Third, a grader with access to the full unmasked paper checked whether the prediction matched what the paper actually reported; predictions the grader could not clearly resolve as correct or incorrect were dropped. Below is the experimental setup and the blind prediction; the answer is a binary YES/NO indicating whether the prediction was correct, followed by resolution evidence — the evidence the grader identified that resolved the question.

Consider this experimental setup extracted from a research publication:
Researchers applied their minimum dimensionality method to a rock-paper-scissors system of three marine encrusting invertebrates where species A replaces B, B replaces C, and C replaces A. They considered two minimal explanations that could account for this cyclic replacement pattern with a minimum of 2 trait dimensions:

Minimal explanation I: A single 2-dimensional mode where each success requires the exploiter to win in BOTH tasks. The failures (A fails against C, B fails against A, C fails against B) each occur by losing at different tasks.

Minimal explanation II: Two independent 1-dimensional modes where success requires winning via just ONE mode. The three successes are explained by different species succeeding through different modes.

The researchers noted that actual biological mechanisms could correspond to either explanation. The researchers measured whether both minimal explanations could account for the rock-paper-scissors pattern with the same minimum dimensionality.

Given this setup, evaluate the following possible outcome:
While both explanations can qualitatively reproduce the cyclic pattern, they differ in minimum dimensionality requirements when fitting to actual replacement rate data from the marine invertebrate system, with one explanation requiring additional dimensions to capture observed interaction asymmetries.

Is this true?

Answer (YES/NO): NO